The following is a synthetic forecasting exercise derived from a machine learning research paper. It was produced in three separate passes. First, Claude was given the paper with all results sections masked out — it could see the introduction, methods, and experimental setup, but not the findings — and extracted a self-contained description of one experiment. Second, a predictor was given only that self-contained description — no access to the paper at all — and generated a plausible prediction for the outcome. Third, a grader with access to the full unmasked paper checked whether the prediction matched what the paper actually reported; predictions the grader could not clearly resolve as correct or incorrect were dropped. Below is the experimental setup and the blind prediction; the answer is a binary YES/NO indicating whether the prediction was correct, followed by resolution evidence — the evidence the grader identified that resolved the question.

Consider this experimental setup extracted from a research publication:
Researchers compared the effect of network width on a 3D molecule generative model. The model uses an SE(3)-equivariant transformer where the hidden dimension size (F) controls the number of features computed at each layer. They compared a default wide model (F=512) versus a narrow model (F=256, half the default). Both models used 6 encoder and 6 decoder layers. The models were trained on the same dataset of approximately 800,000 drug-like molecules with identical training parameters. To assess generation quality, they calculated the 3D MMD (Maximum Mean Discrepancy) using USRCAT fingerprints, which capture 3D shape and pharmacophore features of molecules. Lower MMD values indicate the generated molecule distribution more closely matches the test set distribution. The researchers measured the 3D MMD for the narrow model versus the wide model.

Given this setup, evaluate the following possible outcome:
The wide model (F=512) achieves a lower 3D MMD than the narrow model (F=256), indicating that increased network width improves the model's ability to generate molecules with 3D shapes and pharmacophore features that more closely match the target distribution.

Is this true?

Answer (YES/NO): NO